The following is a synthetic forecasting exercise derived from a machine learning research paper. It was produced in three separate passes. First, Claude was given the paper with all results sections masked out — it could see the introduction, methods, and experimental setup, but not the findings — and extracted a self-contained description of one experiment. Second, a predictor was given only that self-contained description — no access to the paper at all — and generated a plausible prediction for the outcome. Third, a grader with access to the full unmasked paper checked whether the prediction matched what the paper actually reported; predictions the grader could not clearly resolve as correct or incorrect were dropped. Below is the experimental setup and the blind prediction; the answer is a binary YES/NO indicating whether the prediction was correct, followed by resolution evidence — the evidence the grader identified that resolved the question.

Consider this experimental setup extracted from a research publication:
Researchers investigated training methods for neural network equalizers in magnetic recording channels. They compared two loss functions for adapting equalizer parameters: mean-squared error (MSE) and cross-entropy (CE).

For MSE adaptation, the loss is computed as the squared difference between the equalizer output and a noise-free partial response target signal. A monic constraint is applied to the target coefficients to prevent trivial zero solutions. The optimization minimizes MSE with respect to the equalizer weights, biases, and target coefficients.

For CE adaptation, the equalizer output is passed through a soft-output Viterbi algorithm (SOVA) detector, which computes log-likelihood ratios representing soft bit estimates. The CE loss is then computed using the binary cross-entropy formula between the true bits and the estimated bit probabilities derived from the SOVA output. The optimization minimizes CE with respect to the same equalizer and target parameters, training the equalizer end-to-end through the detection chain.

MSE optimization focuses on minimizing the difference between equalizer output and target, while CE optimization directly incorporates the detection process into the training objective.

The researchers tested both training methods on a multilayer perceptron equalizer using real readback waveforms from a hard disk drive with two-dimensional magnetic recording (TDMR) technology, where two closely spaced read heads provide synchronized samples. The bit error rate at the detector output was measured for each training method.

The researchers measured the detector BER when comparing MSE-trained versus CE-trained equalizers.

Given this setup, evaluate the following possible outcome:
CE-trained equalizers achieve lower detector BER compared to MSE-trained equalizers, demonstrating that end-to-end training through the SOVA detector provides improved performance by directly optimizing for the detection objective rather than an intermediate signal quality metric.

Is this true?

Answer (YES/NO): YES